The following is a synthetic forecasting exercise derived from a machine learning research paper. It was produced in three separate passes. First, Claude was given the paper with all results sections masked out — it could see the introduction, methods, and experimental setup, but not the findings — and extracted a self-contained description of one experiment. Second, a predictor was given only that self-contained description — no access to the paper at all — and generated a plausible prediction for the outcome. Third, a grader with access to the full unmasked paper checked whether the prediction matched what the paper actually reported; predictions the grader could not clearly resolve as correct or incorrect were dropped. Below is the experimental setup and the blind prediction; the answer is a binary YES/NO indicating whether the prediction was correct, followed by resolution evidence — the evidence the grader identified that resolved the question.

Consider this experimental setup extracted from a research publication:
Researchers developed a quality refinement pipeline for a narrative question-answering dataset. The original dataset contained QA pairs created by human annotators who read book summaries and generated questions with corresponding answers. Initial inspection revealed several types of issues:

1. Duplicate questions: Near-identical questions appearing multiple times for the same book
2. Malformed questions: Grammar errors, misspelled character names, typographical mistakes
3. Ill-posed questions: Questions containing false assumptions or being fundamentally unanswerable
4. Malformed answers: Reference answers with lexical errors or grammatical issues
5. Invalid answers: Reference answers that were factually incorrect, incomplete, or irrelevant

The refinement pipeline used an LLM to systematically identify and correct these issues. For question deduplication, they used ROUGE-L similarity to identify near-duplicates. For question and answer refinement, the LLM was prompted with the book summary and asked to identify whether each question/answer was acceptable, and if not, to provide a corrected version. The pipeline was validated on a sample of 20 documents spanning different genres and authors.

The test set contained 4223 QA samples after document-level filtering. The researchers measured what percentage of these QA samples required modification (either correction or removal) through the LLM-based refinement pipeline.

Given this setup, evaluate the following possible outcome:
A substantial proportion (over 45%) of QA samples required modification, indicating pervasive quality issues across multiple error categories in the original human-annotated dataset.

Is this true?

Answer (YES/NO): NO